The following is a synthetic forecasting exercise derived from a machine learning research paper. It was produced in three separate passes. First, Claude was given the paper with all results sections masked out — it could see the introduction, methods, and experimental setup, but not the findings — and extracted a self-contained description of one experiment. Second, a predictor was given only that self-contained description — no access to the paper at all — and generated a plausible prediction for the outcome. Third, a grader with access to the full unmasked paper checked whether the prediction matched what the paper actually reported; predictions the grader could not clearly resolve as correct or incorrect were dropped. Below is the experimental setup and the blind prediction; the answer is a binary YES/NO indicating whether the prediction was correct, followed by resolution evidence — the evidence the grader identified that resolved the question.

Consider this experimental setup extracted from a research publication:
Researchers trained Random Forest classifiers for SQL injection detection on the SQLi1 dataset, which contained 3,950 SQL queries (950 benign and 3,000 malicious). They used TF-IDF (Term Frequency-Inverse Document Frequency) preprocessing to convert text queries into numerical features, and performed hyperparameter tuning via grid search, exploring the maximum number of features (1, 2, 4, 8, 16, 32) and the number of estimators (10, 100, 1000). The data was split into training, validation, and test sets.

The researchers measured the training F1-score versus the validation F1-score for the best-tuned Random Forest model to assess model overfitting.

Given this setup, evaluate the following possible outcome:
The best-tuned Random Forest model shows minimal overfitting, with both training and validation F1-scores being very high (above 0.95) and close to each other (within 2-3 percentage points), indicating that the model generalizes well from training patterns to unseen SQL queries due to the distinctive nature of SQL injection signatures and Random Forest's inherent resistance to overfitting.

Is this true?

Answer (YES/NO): YES